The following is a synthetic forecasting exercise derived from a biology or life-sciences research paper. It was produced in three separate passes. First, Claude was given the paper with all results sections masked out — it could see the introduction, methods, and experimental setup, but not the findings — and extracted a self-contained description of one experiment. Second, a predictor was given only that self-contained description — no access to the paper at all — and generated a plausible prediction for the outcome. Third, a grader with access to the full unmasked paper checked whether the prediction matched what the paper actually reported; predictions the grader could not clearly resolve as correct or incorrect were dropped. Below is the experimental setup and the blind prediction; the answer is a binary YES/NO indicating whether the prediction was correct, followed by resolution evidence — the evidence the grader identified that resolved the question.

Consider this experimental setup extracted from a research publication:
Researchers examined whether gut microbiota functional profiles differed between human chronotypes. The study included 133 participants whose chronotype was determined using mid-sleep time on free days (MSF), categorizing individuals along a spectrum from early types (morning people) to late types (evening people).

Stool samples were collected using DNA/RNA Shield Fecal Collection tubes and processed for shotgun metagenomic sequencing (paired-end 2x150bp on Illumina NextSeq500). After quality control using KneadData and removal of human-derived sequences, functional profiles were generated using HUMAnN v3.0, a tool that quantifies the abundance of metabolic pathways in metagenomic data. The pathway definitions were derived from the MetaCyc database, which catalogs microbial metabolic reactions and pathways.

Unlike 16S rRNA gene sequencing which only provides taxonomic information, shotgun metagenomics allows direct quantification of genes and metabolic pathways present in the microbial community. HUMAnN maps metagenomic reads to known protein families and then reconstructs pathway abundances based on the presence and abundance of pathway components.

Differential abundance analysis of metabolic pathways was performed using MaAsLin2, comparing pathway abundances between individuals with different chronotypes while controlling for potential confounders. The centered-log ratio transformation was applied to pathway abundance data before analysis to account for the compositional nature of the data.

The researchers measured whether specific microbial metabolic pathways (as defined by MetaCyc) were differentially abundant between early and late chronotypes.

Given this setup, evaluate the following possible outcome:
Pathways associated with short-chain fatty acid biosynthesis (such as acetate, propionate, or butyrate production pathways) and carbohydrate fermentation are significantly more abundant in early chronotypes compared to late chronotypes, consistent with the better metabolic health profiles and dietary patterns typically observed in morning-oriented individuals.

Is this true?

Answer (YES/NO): NO